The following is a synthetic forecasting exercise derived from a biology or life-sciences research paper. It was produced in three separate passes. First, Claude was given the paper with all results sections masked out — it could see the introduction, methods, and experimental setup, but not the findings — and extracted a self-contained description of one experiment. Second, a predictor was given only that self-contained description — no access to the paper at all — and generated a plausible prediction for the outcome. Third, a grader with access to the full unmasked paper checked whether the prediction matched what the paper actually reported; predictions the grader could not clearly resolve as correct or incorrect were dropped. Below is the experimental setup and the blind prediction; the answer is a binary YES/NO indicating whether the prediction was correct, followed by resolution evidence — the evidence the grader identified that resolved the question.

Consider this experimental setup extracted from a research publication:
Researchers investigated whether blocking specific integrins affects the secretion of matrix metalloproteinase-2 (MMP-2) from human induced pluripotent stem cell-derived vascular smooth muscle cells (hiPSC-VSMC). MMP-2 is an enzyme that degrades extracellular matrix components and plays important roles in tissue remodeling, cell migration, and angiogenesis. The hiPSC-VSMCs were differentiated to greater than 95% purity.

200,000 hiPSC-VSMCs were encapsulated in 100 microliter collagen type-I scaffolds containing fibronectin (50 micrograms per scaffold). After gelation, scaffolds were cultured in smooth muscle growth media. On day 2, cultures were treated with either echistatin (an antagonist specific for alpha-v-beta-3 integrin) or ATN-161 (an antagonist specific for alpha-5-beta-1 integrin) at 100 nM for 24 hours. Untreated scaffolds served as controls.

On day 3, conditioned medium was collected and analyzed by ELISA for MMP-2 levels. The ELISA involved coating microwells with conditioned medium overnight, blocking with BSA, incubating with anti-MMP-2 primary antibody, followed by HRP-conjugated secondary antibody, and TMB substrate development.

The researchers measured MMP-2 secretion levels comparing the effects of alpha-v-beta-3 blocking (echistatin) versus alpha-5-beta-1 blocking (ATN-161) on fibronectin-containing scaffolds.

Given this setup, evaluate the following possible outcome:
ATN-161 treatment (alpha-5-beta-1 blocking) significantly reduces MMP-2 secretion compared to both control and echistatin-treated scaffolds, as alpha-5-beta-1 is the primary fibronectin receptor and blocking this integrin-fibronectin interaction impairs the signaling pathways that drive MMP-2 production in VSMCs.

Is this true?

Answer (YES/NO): NO